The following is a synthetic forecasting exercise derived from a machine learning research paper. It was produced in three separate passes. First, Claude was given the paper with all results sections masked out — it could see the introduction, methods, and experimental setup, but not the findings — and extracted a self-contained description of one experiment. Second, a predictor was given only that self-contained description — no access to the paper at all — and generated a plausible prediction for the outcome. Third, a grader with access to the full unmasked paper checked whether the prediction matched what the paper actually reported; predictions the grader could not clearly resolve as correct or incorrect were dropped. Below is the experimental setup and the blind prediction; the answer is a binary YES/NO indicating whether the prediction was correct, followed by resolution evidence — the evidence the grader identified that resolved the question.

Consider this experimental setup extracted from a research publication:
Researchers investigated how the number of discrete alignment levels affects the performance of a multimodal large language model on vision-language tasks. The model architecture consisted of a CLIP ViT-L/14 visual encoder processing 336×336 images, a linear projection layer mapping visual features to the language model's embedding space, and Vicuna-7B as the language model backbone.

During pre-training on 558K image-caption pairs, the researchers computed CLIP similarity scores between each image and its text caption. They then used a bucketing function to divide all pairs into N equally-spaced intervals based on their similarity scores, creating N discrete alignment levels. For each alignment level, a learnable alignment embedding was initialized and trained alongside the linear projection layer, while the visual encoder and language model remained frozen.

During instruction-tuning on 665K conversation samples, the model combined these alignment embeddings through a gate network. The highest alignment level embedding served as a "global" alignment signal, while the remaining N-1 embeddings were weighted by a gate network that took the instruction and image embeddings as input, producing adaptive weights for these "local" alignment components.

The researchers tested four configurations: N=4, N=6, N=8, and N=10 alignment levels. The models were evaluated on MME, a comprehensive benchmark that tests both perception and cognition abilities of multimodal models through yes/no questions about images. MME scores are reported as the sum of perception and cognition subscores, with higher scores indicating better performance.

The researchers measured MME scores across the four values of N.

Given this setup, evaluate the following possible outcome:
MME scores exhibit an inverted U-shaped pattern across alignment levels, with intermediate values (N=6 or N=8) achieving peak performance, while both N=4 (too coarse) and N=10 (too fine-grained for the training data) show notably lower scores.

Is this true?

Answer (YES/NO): NO